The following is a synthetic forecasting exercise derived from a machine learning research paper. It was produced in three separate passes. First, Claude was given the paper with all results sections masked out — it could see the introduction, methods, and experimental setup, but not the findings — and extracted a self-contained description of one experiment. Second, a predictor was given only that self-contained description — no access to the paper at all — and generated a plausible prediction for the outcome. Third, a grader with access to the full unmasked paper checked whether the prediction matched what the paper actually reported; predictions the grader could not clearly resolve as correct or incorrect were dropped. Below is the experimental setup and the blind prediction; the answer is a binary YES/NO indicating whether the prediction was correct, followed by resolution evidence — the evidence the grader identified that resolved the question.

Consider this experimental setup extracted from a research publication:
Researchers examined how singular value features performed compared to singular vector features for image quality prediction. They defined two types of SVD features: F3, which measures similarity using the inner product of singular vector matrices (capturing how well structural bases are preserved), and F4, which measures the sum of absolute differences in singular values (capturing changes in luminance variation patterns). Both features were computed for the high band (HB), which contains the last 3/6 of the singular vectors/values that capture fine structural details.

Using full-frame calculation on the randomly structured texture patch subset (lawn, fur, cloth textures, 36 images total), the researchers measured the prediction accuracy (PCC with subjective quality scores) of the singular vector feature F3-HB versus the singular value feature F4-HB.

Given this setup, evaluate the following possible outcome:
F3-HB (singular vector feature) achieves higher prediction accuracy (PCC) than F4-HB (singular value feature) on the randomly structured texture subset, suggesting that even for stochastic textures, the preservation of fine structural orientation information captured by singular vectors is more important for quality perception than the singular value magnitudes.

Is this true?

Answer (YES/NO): NO